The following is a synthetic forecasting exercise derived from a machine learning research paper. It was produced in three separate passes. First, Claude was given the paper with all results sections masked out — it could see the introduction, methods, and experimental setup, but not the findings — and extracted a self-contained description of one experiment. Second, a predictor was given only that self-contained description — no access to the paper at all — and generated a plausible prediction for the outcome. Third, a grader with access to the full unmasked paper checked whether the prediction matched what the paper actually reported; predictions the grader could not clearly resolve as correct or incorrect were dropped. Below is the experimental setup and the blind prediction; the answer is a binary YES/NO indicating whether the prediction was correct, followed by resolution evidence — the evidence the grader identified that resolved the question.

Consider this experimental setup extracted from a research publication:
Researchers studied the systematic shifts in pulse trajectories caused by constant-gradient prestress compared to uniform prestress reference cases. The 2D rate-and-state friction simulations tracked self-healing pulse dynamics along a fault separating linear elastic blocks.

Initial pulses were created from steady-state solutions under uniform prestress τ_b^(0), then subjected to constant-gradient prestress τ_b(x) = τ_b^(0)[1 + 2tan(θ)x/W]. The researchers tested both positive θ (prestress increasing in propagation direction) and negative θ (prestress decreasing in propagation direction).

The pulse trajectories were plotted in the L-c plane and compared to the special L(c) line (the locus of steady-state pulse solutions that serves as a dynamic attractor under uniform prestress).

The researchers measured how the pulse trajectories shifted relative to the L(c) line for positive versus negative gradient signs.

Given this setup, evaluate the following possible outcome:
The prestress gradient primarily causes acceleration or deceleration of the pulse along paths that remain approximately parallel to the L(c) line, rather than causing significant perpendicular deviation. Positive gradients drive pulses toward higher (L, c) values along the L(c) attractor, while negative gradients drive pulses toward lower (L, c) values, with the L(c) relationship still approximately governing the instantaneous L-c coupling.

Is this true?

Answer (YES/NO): NO